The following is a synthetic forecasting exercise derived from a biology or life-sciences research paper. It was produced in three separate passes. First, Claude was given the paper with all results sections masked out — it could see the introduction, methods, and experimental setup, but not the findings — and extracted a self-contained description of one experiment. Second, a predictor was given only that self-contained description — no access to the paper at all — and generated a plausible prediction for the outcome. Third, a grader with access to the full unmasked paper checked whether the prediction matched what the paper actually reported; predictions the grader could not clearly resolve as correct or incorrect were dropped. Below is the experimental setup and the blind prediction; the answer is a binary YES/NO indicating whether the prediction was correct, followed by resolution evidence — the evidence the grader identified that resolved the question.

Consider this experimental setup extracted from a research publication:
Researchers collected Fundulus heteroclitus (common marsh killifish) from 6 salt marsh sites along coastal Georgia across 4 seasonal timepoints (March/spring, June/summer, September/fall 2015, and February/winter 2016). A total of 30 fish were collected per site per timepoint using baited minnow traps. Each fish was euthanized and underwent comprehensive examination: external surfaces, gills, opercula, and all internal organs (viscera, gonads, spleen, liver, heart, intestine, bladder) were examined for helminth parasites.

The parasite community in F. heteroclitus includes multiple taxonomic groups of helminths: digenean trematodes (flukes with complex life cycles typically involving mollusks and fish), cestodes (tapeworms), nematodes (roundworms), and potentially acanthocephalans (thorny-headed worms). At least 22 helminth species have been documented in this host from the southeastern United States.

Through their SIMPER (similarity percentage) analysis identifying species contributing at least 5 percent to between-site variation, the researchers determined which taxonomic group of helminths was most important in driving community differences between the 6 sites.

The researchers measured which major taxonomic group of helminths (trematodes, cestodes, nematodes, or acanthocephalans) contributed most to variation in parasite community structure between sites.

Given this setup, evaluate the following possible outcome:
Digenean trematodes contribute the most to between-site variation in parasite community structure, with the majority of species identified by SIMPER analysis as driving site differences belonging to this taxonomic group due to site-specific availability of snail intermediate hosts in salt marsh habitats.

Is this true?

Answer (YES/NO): NO